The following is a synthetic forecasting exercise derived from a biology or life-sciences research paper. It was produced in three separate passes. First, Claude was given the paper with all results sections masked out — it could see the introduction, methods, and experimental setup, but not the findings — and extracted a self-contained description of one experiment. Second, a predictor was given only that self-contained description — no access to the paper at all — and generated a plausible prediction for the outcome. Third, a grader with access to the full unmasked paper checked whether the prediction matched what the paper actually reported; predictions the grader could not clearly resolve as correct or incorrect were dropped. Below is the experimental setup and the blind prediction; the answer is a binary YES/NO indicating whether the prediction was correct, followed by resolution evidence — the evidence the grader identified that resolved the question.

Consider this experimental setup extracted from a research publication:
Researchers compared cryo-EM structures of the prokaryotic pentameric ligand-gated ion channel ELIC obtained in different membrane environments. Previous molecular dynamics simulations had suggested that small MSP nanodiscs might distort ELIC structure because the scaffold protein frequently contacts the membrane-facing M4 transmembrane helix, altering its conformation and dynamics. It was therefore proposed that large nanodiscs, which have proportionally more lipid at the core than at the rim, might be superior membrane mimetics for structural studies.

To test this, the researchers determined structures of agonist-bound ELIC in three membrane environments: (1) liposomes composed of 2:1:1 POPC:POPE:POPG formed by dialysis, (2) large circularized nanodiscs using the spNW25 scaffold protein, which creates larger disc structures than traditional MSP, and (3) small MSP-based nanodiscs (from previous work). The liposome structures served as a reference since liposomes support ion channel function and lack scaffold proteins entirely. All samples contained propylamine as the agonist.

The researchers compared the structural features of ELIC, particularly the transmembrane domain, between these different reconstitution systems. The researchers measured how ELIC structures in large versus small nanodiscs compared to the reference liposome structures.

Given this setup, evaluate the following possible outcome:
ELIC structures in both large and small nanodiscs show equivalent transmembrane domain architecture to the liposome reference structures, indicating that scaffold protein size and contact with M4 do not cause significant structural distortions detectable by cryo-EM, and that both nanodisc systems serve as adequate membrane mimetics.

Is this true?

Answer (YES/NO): NO